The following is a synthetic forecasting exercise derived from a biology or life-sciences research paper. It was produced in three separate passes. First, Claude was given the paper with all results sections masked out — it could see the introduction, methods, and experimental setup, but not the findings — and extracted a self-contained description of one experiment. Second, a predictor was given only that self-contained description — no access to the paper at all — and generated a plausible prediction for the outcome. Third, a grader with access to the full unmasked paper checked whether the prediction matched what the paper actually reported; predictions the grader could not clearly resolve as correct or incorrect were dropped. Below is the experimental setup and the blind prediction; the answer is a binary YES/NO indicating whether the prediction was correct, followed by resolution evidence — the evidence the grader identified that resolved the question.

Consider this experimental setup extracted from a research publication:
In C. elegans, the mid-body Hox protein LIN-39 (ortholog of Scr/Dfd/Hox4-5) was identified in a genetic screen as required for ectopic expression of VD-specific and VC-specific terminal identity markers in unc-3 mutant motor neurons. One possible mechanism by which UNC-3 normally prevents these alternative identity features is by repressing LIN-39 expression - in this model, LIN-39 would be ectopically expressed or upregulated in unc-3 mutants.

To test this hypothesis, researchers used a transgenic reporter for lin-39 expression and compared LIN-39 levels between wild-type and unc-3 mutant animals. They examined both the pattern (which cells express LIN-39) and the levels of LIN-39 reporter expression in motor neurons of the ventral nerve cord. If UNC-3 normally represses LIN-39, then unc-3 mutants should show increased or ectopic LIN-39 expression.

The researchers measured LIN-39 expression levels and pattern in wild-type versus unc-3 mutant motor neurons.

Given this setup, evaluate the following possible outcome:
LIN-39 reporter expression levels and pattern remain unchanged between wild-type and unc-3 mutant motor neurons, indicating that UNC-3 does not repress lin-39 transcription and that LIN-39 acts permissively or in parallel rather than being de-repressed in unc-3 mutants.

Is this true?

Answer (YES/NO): YES